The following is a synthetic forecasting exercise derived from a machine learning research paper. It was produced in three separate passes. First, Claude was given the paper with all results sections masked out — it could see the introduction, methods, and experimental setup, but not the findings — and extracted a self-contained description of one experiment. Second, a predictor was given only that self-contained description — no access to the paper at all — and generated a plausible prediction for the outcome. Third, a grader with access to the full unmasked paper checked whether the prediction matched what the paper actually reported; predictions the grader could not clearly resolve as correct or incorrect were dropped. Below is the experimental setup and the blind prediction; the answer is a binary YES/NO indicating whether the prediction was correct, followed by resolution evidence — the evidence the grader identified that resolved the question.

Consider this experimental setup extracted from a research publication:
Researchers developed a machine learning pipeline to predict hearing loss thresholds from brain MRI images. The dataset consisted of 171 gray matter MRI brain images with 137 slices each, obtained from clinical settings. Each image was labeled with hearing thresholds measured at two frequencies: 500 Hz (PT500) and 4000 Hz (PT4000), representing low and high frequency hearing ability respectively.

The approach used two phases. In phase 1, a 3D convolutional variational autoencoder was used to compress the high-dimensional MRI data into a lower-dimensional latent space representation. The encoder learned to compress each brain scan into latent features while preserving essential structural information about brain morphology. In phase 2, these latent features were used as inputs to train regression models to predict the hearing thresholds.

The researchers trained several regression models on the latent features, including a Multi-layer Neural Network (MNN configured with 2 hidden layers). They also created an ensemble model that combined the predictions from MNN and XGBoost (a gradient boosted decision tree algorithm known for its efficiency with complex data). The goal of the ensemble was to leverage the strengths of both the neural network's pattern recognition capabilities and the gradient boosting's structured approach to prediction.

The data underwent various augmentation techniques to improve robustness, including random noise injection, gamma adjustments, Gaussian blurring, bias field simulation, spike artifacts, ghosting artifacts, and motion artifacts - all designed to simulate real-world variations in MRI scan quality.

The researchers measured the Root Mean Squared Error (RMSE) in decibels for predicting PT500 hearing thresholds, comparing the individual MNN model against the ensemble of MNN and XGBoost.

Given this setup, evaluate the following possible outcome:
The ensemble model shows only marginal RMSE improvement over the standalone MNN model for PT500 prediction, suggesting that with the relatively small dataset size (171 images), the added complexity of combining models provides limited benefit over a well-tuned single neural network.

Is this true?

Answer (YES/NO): NO